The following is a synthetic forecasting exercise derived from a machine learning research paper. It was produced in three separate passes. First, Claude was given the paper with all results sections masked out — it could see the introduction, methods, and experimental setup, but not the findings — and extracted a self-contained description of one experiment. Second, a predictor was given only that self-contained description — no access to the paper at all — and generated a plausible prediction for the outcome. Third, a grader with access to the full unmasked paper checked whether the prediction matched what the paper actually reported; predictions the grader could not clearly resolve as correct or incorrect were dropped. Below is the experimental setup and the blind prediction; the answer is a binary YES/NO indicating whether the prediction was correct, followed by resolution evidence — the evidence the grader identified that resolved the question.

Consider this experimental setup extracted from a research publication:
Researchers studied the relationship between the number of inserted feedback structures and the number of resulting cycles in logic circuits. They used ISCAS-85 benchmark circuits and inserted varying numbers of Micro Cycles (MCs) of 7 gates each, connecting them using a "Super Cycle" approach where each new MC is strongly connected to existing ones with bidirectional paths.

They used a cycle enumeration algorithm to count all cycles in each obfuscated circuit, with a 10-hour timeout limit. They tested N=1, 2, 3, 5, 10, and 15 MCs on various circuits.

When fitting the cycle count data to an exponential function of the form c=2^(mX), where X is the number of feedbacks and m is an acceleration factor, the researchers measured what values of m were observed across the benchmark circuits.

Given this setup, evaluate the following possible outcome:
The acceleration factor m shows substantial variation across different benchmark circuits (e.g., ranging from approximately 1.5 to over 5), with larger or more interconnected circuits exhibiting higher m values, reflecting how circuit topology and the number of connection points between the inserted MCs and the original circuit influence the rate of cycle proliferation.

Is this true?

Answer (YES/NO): NO